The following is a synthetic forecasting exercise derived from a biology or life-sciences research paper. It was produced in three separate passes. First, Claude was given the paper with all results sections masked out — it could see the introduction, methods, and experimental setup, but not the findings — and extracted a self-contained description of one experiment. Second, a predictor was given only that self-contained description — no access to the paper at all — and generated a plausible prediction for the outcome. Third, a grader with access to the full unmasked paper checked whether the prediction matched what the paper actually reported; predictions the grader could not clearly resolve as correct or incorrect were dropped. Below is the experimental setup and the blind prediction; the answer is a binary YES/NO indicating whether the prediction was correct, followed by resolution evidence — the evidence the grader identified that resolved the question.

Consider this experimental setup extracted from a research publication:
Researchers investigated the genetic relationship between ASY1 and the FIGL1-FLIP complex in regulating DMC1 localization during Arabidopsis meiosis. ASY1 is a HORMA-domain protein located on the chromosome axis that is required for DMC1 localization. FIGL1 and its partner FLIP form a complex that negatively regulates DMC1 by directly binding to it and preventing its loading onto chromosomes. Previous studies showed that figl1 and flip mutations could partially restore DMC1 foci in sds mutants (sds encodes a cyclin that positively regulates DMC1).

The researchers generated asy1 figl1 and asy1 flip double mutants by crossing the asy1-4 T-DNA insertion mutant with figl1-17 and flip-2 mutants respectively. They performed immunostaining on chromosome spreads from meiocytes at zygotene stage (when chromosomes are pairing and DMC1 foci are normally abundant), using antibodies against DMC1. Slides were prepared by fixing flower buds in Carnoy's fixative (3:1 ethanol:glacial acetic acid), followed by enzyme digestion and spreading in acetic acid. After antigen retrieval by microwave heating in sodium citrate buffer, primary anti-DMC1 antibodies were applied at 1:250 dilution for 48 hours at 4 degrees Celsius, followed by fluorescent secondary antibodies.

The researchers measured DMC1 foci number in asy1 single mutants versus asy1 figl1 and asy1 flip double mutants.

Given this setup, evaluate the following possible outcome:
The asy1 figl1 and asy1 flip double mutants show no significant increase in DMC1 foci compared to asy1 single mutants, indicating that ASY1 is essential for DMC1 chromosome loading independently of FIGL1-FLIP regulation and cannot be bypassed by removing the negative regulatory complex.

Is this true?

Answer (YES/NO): YES